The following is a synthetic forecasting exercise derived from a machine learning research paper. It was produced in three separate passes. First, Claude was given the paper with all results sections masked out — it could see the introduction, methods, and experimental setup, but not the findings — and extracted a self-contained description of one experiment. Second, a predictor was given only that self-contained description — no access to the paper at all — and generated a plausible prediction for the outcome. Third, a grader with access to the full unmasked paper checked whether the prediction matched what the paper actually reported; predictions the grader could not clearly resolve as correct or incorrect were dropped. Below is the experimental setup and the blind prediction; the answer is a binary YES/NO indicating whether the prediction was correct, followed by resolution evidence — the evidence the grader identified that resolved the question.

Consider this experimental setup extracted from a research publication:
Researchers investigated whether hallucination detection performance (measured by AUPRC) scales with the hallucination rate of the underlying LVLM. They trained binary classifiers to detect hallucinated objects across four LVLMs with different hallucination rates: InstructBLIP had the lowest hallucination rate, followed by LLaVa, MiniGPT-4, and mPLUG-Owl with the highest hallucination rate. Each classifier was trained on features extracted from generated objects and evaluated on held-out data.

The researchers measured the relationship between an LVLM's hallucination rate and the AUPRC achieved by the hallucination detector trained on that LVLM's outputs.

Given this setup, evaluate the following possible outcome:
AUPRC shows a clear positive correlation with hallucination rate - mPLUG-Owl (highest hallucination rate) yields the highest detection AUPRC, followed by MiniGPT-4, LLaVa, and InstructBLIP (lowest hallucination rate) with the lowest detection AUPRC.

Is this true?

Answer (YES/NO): YES